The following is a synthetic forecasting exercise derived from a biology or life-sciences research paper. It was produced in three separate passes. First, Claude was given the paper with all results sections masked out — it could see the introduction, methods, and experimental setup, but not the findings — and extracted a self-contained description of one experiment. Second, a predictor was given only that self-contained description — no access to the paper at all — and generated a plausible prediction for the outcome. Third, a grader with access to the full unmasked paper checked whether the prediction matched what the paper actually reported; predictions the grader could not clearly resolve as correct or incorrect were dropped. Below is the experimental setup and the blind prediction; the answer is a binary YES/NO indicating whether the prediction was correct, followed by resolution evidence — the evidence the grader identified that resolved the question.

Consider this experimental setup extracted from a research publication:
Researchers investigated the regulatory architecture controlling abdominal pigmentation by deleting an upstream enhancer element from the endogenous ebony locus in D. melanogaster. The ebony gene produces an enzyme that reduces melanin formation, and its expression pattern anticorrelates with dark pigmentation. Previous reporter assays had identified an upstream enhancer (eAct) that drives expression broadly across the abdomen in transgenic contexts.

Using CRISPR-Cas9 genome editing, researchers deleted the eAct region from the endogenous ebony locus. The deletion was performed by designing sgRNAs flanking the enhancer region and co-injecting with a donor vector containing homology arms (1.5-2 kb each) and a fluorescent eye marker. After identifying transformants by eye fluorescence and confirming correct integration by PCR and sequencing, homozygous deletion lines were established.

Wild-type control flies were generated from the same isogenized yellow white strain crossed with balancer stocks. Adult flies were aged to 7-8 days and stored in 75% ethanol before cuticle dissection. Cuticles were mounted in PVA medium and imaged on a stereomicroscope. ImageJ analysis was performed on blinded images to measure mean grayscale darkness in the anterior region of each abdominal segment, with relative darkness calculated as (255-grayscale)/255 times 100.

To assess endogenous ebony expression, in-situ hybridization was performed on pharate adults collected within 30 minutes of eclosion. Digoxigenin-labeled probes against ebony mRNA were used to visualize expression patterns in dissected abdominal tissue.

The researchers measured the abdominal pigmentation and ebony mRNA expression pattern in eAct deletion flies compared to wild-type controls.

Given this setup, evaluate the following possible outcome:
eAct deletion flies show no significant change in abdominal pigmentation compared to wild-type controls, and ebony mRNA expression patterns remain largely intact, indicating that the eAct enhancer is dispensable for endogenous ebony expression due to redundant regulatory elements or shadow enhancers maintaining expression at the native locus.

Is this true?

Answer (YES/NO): YES